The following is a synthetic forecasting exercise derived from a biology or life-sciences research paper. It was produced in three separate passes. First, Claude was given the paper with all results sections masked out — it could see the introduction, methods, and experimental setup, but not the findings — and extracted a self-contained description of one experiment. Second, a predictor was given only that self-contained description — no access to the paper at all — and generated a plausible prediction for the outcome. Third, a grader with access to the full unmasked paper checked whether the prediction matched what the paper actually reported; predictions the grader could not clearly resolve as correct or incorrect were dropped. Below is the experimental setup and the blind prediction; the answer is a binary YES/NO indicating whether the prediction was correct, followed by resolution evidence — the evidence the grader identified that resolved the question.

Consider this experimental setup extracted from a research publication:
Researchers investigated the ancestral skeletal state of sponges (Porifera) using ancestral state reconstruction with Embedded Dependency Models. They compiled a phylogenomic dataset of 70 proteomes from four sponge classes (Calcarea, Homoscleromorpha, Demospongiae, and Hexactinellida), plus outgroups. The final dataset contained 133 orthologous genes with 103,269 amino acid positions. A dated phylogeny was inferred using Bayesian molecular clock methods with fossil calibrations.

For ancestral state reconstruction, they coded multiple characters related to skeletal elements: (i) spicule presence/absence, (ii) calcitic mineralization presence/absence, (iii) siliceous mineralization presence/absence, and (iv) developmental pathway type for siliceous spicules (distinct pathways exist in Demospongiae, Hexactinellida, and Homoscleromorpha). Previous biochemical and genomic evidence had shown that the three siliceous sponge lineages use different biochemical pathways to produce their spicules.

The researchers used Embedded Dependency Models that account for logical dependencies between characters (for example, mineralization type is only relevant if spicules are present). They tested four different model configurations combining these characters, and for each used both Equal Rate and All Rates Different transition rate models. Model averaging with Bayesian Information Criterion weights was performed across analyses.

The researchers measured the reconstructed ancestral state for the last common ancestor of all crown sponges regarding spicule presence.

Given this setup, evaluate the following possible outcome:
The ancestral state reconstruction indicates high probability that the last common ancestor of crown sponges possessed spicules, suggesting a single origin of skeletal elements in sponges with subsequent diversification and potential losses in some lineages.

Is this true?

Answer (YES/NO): NO